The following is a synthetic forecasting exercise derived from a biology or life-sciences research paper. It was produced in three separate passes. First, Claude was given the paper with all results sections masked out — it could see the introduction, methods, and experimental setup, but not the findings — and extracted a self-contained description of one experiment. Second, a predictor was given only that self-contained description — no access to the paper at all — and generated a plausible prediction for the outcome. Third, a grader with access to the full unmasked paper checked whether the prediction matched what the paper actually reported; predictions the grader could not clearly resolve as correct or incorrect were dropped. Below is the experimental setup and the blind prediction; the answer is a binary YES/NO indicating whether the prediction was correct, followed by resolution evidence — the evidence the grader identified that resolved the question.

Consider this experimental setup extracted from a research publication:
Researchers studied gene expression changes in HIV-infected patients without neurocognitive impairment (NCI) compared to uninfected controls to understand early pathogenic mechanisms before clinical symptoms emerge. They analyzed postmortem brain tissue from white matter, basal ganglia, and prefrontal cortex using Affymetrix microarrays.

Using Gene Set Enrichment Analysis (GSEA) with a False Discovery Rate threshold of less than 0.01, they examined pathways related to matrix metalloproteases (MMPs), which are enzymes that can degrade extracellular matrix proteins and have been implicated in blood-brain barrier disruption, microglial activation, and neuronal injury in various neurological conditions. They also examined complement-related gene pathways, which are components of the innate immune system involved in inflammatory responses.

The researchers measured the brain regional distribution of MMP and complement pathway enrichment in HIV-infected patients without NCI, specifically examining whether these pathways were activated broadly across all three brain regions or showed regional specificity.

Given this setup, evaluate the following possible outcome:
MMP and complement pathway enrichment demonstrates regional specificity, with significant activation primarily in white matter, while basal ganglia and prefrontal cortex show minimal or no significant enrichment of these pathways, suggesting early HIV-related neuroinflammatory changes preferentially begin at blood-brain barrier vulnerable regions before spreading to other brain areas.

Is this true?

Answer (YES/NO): YES